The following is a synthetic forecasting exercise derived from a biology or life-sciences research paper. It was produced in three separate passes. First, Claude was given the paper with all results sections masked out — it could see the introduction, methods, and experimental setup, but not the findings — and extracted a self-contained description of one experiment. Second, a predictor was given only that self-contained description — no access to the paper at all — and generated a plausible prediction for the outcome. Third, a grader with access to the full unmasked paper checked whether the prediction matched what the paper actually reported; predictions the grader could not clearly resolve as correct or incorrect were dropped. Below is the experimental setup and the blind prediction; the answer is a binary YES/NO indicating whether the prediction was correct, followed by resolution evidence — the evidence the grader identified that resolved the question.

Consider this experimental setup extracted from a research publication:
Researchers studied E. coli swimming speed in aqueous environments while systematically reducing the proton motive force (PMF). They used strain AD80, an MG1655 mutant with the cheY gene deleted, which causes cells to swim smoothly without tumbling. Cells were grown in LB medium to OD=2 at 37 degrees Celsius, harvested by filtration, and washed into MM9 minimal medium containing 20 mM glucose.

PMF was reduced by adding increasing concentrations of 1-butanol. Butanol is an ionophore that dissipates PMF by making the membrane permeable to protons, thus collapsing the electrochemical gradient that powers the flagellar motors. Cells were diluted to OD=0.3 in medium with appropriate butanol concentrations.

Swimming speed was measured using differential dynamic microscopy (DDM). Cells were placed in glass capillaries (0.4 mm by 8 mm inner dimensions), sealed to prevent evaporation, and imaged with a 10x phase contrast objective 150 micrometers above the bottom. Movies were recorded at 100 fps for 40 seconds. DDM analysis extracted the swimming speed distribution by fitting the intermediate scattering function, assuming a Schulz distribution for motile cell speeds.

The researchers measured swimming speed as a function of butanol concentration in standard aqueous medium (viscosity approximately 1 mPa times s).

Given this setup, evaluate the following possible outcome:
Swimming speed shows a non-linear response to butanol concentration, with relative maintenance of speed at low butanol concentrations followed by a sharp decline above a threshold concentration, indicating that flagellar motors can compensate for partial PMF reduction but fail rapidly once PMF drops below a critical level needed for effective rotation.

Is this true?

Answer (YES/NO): NO